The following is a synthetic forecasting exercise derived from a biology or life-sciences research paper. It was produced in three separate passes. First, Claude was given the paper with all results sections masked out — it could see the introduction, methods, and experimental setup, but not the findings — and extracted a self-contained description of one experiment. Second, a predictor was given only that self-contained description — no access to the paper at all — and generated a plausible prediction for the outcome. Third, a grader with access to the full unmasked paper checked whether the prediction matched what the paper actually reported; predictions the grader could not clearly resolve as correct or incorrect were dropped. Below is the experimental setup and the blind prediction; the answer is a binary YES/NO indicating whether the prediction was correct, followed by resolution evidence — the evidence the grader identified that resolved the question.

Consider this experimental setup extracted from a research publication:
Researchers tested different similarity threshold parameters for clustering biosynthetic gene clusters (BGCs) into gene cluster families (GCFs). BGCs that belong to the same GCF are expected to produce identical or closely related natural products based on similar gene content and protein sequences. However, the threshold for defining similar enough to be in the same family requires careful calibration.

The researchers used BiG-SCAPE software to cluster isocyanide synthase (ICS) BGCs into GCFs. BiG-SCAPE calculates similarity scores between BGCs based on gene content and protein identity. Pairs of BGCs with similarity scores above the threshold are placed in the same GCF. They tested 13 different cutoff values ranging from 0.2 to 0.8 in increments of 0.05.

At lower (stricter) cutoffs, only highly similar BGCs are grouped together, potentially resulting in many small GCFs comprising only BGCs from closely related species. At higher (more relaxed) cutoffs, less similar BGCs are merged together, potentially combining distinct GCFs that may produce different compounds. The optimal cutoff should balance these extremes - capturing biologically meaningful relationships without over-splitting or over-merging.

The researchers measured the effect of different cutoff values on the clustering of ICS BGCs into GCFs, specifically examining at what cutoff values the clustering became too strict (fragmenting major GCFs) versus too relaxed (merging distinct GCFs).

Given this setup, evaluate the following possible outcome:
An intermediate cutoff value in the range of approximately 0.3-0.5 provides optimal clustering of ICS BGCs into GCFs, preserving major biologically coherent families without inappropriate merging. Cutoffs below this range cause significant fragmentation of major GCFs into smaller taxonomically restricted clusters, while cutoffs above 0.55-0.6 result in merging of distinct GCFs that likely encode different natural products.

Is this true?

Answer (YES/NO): NO